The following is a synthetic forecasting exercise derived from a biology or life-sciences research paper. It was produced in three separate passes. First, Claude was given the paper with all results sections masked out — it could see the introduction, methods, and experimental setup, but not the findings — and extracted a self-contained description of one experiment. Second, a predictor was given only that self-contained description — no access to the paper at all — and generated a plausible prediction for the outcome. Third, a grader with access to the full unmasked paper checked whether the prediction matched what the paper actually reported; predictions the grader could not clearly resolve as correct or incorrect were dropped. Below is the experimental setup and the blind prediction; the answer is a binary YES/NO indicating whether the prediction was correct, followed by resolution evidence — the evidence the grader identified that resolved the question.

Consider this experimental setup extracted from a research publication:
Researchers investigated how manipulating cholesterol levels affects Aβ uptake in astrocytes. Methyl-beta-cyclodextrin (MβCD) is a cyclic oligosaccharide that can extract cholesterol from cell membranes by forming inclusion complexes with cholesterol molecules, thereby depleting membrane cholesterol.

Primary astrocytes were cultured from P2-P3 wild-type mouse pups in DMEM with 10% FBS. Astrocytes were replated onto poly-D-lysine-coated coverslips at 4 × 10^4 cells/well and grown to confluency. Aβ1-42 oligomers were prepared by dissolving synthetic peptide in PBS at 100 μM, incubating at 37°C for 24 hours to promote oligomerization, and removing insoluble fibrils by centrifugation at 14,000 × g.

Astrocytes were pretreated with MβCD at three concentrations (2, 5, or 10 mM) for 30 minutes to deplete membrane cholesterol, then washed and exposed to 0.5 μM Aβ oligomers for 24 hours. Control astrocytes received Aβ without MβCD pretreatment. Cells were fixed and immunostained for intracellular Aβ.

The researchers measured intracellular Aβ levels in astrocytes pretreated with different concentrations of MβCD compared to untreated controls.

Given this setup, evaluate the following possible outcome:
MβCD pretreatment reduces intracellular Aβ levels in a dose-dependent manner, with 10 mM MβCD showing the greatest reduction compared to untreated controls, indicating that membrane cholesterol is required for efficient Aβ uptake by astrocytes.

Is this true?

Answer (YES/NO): NO